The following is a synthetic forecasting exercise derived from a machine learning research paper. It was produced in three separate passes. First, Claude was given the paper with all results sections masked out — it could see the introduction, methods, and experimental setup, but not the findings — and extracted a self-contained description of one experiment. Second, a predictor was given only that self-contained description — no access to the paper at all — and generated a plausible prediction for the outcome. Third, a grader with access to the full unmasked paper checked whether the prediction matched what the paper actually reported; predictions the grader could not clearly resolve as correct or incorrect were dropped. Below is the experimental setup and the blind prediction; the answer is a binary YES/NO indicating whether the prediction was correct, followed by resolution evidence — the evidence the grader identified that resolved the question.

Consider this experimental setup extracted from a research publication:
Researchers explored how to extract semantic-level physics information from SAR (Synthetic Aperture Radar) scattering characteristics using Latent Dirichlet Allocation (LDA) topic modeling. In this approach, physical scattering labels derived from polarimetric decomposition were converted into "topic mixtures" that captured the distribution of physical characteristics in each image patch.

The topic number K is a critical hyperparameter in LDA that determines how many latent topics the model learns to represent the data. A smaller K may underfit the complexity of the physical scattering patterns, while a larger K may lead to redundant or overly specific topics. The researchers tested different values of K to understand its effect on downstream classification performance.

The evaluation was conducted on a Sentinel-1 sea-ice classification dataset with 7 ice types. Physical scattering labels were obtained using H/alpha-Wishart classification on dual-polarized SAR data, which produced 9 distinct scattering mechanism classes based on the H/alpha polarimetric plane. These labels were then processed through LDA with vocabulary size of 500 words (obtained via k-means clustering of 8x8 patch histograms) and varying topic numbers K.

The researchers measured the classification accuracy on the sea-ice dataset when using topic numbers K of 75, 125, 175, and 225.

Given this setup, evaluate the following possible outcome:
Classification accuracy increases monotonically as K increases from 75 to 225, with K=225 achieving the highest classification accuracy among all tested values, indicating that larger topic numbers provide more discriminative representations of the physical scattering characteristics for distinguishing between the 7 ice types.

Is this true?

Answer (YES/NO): NO